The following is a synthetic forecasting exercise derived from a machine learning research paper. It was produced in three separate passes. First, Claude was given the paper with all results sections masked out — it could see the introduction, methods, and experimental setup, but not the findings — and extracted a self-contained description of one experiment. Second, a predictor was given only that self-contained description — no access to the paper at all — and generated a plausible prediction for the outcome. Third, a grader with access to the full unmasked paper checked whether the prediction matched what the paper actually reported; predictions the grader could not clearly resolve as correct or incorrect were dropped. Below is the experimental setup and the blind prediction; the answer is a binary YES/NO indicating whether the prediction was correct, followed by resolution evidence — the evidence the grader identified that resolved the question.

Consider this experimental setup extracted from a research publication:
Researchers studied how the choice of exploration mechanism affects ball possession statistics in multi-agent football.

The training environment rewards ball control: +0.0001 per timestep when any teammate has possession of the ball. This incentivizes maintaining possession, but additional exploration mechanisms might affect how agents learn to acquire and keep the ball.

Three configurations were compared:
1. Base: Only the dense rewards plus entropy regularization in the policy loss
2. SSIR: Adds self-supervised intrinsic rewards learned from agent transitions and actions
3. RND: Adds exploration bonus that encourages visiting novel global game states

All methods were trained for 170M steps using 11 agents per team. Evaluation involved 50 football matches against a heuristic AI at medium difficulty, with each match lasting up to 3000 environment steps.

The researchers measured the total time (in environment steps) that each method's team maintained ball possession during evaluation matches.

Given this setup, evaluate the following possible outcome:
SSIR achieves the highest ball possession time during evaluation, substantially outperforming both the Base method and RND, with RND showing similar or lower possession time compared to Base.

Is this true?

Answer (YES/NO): YES